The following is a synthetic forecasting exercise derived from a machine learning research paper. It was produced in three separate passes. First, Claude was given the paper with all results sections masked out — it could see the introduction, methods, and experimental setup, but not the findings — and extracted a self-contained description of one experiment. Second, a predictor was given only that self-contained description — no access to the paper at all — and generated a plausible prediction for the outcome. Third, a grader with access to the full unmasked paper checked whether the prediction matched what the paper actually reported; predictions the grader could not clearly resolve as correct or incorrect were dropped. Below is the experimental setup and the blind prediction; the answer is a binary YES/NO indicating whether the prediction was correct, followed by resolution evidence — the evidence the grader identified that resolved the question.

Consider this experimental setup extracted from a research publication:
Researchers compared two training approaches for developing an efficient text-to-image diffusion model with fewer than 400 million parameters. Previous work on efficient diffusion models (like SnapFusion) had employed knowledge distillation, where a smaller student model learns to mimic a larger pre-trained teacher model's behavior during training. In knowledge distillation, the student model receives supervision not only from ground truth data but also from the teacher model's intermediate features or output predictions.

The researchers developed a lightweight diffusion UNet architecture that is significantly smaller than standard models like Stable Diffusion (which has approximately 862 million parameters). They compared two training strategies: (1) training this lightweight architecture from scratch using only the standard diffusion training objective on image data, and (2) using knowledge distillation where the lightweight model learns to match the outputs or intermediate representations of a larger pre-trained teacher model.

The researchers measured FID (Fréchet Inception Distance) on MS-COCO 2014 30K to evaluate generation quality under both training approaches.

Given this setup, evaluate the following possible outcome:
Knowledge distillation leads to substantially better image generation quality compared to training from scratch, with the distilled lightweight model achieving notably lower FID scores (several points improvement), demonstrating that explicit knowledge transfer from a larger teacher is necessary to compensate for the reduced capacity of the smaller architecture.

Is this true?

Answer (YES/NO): NO